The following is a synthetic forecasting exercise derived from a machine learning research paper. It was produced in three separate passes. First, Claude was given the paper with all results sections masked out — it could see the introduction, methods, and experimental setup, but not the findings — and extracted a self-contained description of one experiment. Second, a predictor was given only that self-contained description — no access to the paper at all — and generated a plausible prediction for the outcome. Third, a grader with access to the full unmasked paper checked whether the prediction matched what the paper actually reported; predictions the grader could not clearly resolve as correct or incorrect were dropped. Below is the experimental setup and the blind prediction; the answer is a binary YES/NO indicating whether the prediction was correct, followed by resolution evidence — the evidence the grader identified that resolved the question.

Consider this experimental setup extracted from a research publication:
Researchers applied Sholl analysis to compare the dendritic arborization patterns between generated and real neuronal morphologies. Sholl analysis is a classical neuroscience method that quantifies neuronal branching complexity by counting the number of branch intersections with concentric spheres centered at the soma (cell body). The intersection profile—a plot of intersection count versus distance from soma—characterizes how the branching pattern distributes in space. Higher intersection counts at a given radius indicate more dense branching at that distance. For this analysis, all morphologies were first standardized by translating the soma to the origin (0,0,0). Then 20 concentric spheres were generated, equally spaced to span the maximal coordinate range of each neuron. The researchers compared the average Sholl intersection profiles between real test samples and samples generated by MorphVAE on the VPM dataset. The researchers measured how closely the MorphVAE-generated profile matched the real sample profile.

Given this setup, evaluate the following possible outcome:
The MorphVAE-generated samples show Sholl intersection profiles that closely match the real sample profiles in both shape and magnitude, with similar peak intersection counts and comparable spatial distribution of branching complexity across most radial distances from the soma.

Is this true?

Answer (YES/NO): NO